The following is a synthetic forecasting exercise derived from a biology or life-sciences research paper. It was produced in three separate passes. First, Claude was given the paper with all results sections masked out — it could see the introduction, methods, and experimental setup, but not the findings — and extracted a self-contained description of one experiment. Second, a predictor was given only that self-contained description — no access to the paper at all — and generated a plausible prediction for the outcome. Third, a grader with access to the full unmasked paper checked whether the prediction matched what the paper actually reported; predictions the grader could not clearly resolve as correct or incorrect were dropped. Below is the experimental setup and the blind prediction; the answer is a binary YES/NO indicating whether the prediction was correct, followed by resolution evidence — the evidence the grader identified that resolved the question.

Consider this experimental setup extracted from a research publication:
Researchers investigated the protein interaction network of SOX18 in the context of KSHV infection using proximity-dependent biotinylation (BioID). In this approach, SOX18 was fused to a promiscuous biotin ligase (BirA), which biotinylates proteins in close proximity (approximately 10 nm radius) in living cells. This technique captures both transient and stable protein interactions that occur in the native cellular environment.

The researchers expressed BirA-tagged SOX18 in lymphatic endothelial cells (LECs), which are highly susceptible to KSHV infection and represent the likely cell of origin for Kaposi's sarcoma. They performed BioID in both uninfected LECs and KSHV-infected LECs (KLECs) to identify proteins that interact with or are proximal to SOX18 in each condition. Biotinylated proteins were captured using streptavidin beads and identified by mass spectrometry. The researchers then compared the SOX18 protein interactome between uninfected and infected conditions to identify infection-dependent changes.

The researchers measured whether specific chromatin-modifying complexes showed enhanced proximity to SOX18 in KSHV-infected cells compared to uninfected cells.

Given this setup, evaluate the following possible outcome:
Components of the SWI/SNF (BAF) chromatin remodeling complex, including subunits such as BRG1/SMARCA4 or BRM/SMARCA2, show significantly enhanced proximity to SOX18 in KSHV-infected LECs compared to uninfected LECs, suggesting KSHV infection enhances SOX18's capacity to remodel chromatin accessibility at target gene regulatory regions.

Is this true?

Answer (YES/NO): YES